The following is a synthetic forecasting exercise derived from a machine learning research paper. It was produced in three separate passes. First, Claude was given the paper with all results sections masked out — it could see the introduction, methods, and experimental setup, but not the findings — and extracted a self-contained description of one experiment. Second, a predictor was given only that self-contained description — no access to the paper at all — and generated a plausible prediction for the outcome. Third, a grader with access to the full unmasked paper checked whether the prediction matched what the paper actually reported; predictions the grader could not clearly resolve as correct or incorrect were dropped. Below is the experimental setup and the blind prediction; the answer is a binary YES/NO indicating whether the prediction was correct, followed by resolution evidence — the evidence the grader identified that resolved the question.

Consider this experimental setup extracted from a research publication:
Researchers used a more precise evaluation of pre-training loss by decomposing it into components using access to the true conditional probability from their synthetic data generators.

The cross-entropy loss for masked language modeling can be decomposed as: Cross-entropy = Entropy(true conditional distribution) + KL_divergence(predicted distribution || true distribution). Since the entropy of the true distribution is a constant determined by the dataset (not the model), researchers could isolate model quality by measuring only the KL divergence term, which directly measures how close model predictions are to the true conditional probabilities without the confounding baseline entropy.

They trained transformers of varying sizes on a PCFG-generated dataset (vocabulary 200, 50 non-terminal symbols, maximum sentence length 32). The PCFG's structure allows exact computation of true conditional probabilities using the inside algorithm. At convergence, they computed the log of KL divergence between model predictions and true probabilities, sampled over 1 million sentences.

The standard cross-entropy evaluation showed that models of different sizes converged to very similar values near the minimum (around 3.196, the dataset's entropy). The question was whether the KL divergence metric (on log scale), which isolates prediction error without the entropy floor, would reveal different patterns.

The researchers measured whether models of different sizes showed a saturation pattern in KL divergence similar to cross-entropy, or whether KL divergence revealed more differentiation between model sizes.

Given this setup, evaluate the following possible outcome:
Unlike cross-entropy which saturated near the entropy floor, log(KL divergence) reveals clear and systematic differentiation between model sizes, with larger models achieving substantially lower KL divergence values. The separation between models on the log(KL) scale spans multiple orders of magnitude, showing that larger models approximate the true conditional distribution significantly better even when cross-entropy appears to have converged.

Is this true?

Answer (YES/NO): NO